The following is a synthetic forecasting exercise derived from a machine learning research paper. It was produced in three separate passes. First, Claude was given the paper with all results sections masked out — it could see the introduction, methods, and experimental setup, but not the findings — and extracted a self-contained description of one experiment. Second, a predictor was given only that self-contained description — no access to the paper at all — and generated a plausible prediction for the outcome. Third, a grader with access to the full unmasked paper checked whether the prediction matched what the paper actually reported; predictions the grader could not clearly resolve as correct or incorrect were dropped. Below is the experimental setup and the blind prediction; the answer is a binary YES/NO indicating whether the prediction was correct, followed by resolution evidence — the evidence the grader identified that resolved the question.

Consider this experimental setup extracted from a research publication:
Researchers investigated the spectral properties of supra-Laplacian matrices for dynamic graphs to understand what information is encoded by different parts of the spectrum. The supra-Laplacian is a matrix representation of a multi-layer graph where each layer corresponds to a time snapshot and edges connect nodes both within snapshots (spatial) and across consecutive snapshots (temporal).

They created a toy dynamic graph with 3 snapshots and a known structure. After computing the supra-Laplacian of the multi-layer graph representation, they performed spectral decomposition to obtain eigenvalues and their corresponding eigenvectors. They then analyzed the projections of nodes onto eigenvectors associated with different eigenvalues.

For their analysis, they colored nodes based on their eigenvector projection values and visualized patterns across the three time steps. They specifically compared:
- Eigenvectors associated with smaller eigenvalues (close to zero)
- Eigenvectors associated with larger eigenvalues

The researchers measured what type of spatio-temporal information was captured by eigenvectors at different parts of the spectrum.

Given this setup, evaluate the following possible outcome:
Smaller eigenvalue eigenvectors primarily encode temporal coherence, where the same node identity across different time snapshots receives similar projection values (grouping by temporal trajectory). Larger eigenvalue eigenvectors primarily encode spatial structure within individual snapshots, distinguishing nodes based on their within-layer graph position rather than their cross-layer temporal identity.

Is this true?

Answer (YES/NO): NO